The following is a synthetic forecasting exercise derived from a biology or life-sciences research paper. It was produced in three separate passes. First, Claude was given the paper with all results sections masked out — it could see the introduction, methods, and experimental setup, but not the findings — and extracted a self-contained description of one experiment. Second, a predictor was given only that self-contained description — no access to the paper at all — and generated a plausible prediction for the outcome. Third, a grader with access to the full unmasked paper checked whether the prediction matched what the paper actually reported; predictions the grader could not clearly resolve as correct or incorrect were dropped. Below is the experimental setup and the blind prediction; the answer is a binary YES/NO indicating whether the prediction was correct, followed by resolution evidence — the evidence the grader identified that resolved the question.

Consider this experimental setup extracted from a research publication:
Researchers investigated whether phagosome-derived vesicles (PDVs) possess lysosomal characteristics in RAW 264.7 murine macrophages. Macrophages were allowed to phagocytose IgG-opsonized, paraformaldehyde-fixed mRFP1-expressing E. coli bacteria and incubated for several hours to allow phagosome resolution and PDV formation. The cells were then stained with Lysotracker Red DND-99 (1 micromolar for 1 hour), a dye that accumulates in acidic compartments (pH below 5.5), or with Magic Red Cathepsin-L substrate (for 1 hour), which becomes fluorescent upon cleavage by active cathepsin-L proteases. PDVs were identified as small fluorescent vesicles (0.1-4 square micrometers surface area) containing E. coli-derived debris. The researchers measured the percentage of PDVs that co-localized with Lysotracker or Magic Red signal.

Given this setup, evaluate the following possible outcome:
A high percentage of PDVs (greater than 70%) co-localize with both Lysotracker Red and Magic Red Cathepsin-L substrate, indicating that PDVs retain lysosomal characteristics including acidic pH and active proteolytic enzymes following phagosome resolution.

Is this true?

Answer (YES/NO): YES